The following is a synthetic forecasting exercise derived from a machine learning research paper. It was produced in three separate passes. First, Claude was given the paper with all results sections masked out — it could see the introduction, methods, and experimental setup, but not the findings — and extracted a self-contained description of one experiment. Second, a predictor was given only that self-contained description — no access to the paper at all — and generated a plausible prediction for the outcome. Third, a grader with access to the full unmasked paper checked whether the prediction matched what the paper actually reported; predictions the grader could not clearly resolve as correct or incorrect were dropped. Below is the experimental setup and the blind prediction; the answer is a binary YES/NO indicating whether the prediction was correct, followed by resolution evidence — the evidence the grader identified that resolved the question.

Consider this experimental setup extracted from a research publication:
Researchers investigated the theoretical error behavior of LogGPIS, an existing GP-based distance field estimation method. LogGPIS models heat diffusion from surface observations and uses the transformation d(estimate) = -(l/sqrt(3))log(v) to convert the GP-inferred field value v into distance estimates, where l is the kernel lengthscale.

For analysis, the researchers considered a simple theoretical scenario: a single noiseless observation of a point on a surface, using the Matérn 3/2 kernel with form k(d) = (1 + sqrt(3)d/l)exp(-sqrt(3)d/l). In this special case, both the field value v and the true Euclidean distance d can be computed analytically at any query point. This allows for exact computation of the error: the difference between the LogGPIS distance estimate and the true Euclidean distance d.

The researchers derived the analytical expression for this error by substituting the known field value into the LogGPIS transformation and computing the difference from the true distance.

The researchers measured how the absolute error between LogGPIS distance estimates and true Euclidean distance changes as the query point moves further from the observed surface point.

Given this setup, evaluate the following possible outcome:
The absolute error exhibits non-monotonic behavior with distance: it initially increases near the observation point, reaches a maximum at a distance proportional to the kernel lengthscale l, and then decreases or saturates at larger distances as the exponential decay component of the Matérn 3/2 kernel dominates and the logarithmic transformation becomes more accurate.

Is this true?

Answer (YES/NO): NO